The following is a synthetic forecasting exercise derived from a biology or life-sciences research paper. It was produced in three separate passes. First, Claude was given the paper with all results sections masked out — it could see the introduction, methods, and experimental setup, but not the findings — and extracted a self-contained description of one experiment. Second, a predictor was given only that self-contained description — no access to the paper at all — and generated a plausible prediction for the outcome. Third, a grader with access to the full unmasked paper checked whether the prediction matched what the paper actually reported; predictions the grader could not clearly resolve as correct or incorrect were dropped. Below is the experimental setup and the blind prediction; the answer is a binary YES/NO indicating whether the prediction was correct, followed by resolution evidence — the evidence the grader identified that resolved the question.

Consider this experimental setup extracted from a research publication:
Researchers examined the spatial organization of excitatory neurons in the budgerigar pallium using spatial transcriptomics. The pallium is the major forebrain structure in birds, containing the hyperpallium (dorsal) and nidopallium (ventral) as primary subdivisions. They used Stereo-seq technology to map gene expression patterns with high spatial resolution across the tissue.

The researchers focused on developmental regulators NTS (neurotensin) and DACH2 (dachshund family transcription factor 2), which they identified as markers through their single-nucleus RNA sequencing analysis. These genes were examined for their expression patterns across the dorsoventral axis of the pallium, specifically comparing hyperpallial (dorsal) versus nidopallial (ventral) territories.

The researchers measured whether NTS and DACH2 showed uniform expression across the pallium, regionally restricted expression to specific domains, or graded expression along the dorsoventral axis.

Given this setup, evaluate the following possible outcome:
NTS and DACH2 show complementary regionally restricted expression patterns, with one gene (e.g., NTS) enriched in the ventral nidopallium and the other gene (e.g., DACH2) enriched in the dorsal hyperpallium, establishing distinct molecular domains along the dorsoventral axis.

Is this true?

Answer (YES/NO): NO